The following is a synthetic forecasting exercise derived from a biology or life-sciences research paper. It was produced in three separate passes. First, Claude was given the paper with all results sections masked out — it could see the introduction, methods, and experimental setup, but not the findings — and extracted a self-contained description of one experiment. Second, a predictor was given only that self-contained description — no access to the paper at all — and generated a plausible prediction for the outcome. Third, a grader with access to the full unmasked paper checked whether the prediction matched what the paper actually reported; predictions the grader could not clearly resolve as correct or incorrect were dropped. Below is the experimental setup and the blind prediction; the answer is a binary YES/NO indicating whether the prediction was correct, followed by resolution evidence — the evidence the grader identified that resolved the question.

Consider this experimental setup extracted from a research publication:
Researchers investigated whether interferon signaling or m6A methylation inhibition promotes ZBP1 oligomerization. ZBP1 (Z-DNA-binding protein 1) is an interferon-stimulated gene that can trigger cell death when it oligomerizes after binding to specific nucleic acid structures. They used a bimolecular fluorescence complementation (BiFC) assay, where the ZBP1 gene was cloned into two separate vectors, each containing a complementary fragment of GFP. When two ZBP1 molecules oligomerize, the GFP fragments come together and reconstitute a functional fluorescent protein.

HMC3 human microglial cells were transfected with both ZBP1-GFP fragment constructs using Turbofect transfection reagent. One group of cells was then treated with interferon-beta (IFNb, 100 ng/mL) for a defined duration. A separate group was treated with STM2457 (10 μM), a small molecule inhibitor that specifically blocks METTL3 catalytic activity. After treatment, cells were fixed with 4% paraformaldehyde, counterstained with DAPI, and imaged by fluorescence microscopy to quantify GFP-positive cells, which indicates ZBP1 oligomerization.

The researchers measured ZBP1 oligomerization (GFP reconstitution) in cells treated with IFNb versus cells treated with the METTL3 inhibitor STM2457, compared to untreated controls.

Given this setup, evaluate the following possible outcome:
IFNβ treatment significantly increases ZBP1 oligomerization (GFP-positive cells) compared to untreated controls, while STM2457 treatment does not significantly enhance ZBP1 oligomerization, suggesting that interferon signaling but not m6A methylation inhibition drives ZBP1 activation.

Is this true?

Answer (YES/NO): NO